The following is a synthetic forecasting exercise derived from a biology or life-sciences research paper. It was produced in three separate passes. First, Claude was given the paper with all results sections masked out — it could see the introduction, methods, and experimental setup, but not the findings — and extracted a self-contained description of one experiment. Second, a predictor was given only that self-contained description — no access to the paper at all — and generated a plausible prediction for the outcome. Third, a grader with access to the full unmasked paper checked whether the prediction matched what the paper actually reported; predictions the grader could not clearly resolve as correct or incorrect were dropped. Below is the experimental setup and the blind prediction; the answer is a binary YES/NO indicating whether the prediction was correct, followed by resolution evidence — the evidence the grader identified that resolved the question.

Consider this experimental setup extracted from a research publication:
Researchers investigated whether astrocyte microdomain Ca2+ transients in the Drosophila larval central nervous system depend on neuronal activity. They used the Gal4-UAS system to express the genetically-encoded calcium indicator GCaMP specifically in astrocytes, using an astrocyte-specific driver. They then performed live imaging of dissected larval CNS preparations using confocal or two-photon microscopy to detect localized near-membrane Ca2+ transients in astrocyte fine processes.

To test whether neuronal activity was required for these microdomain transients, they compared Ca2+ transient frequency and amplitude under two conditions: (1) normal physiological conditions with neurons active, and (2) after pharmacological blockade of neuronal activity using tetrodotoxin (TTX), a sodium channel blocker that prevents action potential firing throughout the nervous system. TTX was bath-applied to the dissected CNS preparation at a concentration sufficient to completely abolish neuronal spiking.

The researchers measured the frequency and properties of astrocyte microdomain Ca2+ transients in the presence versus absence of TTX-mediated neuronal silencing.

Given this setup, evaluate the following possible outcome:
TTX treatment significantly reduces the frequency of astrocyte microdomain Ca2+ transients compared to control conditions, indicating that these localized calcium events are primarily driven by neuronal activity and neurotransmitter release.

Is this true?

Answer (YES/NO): NO